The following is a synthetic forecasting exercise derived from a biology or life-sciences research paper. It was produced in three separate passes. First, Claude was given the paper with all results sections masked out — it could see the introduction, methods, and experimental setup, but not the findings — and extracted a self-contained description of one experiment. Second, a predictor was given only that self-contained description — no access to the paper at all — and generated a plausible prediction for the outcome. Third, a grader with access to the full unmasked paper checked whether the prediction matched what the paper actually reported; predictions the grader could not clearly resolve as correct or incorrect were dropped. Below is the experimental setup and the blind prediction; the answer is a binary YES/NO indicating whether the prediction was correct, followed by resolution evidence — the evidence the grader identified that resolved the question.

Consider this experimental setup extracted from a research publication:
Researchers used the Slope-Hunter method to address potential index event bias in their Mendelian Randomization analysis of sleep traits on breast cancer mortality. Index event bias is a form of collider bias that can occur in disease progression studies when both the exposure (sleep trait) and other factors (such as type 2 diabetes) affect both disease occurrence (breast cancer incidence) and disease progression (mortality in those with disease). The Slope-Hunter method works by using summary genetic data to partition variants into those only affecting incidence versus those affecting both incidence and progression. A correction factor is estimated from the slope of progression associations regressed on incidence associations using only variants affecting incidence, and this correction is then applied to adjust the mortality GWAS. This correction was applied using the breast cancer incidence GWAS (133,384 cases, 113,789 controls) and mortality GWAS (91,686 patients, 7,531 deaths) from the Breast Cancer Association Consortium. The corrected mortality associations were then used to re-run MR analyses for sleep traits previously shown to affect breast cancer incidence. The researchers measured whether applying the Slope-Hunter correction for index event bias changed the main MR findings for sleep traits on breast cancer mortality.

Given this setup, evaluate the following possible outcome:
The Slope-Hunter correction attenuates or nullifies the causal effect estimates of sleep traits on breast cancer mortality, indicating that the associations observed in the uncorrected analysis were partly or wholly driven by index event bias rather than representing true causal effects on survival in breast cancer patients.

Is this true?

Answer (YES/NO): NO